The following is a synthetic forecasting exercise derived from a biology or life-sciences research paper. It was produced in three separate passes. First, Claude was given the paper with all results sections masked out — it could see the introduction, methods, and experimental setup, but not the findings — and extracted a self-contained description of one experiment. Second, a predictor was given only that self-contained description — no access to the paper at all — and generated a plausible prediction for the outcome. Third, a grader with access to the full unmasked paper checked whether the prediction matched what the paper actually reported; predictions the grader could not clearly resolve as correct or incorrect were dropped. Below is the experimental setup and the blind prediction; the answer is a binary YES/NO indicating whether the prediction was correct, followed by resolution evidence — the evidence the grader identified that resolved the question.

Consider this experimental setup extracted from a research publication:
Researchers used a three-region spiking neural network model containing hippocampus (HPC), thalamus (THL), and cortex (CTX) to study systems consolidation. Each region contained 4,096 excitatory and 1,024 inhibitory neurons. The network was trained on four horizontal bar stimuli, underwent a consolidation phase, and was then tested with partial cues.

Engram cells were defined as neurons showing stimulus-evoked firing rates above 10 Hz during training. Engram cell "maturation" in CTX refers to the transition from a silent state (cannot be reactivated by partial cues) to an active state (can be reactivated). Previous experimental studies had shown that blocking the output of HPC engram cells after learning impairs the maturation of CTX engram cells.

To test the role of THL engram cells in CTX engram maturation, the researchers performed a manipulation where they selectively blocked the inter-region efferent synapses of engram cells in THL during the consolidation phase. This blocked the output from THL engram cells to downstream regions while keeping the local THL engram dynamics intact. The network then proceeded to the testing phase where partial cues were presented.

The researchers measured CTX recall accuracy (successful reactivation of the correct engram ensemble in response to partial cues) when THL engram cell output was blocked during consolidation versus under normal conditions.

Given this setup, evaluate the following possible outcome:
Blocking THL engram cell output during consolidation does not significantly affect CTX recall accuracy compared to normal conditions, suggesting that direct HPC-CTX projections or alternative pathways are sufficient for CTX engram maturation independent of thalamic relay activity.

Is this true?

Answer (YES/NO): NO